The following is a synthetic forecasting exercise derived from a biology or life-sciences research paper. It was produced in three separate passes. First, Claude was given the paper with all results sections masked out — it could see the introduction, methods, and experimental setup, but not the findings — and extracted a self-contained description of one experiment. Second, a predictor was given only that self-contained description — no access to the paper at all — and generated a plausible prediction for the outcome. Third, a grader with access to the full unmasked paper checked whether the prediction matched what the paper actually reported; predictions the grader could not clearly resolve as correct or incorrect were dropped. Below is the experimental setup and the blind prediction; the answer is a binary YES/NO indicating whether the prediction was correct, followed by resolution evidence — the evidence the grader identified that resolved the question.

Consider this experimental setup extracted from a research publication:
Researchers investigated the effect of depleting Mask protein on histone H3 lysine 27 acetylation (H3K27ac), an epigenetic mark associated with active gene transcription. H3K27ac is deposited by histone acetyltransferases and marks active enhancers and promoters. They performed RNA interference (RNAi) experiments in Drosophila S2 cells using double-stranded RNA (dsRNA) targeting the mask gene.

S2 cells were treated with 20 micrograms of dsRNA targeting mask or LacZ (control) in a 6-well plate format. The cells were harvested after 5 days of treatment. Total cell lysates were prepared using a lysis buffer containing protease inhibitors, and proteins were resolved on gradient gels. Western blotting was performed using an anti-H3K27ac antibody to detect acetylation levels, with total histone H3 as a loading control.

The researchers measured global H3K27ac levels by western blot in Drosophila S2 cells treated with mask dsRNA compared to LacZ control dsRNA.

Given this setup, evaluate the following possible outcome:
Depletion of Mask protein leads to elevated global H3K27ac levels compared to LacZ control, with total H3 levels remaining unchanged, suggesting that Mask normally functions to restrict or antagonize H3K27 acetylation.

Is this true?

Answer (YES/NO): NO